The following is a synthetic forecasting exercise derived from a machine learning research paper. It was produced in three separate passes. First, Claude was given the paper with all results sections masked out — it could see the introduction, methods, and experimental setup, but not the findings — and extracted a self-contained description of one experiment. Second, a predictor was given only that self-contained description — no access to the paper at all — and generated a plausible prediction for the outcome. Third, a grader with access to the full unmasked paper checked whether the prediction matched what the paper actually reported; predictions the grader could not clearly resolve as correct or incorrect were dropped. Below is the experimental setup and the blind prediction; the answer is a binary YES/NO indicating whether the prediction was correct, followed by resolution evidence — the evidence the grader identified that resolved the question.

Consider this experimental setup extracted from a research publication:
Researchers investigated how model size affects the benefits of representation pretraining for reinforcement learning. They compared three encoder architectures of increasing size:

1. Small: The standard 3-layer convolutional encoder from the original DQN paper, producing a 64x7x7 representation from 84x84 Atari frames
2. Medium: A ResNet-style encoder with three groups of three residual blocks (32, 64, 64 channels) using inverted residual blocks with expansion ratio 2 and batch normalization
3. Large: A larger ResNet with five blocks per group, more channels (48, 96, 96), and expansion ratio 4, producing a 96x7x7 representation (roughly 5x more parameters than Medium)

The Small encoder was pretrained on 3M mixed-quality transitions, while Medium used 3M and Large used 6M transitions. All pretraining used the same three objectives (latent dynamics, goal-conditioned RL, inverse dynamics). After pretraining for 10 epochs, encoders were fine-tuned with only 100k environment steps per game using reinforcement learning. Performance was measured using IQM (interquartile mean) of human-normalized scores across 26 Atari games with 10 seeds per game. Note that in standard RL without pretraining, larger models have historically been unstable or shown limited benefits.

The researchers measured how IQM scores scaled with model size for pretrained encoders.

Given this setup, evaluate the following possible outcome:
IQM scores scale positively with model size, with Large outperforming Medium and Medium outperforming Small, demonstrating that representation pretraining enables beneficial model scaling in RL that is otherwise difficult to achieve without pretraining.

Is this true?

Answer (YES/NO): YES